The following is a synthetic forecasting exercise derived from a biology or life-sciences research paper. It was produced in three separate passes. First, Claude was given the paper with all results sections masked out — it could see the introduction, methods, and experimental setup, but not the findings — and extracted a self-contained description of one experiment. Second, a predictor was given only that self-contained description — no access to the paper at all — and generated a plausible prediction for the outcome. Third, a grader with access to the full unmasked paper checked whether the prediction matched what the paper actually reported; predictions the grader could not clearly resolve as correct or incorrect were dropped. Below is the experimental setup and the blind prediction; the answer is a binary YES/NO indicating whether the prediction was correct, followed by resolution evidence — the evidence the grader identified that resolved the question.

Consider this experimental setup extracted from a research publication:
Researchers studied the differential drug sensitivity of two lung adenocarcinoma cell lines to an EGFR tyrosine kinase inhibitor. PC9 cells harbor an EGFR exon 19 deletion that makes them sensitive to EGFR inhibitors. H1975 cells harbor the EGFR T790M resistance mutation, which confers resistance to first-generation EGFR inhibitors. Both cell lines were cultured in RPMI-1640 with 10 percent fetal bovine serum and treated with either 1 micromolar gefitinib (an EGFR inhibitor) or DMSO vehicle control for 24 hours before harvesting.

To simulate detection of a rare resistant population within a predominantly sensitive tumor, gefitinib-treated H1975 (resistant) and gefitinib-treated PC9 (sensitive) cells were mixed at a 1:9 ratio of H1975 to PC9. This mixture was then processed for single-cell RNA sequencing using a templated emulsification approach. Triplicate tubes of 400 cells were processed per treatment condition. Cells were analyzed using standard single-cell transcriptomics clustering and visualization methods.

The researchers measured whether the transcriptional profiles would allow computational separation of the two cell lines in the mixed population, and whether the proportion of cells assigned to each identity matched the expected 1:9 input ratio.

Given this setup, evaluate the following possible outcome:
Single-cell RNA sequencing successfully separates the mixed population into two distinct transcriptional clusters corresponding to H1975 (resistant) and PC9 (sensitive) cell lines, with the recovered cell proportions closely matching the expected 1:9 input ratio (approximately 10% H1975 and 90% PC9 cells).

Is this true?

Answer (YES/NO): NO